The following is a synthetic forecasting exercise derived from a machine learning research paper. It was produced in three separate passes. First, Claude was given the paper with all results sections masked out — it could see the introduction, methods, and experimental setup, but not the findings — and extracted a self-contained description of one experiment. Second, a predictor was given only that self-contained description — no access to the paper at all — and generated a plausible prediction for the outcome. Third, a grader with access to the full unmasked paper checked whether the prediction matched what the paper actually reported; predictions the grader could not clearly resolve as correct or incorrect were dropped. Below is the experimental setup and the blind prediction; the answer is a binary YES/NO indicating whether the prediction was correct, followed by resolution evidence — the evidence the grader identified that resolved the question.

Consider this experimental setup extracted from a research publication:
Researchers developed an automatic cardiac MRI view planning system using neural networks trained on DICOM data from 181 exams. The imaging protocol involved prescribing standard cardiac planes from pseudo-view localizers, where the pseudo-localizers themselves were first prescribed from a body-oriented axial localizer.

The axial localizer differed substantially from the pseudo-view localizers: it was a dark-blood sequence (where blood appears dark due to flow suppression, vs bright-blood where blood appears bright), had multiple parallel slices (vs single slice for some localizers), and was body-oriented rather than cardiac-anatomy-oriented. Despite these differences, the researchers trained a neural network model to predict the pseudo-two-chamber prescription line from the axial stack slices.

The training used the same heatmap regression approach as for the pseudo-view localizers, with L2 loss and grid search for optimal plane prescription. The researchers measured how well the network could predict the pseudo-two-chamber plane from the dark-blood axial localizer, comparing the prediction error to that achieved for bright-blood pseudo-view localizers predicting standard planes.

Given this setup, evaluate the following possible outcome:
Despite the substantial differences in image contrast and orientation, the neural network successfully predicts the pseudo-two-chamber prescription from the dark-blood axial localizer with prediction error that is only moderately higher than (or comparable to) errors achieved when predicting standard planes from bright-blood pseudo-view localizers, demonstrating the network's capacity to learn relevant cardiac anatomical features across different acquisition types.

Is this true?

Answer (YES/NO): YES